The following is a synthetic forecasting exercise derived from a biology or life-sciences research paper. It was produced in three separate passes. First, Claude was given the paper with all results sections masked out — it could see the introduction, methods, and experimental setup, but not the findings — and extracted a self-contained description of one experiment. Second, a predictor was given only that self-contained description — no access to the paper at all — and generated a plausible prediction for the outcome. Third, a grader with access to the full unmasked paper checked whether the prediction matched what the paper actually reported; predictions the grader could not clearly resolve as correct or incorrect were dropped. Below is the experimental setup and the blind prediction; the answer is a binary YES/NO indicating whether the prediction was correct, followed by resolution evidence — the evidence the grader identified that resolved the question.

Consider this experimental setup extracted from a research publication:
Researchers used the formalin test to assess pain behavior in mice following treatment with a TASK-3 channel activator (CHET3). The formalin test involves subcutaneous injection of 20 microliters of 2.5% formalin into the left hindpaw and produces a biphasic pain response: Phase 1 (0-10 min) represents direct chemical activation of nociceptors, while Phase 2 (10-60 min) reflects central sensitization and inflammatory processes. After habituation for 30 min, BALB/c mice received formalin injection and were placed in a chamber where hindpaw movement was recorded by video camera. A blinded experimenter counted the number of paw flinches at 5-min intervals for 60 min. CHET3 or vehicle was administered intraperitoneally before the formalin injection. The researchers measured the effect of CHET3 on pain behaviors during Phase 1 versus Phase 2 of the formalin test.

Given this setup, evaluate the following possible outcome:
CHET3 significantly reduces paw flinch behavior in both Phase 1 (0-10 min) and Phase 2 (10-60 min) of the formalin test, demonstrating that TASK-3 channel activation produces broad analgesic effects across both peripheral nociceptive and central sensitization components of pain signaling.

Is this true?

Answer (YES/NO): YES